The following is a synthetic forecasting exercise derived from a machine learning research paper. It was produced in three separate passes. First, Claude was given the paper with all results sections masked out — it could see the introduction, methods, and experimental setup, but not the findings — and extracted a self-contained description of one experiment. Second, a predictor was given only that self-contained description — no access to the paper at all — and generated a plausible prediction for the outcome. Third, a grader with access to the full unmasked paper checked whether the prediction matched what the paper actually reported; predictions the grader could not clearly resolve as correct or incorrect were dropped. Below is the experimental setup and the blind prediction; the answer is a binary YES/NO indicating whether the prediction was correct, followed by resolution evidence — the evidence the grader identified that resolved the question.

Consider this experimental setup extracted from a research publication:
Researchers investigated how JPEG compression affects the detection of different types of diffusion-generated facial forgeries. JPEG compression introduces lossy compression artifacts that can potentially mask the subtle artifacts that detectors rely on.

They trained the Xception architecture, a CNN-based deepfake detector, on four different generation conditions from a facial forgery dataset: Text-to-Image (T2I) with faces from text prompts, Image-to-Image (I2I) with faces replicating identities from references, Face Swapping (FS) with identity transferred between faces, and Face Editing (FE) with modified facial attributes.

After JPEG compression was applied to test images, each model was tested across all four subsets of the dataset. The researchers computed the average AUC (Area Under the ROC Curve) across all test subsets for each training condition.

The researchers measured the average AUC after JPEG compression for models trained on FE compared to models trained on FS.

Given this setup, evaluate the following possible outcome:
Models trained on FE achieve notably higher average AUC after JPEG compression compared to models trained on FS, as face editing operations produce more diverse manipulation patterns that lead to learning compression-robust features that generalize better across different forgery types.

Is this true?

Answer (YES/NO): YES